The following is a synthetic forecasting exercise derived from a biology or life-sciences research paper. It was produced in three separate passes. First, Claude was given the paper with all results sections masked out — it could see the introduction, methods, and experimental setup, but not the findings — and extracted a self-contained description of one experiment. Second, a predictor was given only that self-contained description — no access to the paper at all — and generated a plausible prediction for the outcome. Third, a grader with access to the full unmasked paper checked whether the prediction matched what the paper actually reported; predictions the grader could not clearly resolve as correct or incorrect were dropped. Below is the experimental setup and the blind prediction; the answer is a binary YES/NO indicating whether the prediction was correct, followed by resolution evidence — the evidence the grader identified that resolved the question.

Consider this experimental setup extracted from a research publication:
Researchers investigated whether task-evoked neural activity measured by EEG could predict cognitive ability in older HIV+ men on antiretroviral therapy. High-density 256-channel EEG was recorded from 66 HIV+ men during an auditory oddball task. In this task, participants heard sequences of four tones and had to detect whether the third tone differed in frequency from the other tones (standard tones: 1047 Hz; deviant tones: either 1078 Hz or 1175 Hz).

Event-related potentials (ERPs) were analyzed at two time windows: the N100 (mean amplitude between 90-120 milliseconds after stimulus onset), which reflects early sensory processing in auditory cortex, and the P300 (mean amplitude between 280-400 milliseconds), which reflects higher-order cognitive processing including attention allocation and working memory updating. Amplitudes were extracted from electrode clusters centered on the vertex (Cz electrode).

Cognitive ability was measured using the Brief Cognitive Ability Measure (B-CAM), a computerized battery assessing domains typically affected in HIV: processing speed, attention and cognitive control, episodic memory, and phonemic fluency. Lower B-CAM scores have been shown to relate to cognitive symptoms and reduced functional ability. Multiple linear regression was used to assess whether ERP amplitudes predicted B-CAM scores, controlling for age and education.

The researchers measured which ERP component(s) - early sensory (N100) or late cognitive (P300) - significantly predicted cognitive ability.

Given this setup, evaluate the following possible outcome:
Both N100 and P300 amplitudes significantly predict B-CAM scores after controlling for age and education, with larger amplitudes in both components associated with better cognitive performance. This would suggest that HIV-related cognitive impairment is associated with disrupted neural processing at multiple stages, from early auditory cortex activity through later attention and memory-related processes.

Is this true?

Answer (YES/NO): NO